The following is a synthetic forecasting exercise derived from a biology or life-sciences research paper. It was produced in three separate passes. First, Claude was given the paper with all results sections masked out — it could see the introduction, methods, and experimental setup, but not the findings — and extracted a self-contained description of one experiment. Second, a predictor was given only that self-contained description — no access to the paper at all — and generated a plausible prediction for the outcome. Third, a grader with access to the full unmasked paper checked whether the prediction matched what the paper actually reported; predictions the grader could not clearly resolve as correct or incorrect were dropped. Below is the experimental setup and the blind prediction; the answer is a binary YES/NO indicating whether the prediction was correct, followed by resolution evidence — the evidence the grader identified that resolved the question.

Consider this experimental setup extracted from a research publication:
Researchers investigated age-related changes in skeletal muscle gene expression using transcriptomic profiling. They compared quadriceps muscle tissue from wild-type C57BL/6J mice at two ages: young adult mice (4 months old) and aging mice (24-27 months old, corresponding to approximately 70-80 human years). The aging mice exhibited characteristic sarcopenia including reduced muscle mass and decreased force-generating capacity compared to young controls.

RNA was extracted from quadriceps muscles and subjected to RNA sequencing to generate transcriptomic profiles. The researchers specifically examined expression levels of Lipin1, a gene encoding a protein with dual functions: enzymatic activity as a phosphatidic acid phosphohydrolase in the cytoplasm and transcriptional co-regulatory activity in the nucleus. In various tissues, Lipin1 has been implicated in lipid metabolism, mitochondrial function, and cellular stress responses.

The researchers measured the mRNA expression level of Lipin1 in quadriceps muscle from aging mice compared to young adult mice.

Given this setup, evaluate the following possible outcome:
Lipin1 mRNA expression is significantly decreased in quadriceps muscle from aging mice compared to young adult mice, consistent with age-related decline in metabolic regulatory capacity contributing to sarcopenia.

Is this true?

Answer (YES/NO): YES